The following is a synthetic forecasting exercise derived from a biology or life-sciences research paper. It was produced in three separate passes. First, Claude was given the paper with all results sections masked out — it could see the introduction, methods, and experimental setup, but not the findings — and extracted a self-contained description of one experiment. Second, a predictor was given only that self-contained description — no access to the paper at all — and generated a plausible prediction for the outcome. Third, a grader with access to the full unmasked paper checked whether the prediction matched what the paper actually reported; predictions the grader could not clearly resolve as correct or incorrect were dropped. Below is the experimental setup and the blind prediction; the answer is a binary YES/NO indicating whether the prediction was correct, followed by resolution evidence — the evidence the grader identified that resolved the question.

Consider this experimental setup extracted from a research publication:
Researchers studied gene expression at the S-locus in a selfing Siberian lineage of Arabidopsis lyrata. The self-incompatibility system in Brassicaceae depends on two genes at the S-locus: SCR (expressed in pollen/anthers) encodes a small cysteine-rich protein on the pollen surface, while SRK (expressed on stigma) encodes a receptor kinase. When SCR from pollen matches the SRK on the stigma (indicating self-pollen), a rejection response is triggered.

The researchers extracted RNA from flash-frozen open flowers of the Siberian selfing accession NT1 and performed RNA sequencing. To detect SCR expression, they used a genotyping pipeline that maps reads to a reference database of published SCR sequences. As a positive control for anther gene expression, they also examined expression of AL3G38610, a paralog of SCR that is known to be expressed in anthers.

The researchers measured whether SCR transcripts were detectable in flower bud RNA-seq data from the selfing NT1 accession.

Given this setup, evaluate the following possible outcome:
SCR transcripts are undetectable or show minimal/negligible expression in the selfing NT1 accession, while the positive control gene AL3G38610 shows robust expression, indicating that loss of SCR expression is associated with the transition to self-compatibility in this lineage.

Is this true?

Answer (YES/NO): YES